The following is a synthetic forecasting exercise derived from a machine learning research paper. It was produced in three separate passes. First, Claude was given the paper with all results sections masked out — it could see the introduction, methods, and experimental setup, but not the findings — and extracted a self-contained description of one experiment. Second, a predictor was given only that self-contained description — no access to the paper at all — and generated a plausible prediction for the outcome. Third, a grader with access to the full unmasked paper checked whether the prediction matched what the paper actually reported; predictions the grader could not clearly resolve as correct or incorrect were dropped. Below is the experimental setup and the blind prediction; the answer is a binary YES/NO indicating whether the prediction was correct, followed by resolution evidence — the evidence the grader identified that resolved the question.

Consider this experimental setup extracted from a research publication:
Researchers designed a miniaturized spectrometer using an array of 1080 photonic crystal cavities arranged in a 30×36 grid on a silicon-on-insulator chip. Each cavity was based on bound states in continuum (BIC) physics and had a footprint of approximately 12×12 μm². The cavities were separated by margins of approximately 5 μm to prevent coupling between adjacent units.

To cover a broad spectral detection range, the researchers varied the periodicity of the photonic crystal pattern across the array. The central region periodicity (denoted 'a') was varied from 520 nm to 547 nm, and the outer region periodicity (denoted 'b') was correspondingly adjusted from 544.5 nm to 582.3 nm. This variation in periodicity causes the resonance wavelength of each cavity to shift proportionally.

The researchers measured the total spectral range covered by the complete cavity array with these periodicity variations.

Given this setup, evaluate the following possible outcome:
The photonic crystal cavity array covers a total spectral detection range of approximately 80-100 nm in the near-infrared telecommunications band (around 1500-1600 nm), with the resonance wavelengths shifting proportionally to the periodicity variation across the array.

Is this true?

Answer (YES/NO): YES